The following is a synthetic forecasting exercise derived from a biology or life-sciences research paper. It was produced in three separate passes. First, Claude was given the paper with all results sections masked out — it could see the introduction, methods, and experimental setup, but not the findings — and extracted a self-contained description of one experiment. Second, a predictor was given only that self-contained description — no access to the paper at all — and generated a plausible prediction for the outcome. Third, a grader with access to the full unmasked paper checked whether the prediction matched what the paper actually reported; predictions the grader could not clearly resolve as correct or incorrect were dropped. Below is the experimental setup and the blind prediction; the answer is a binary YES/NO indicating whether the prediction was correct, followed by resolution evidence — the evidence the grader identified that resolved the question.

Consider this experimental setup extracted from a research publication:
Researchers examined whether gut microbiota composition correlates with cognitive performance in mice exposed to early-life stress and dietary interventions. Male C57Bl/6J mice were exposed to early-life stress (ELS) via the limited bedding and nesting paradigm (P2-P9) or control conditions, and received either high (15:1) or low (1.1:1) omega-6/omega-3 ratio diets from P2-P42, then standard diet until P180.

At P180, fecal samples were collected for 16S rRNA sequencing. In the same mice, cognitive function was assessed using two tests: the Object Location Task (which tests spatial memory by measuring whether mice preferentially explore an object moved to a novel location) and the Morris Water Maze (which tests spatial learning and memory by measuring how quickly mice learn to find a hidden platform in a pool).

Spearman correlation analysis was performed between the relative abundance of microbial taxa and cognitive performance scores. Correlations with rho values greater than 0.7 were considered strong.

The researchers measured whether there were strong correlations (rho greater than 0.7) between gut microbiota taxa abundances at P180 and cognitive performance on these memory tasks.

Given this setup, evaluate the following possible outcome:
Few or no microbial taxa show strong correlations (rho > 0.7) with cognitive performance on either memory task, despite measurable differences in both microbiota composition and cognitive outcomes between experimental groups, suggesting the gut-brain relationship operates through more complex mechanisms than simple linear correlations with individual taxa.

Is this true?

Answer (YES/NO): YES